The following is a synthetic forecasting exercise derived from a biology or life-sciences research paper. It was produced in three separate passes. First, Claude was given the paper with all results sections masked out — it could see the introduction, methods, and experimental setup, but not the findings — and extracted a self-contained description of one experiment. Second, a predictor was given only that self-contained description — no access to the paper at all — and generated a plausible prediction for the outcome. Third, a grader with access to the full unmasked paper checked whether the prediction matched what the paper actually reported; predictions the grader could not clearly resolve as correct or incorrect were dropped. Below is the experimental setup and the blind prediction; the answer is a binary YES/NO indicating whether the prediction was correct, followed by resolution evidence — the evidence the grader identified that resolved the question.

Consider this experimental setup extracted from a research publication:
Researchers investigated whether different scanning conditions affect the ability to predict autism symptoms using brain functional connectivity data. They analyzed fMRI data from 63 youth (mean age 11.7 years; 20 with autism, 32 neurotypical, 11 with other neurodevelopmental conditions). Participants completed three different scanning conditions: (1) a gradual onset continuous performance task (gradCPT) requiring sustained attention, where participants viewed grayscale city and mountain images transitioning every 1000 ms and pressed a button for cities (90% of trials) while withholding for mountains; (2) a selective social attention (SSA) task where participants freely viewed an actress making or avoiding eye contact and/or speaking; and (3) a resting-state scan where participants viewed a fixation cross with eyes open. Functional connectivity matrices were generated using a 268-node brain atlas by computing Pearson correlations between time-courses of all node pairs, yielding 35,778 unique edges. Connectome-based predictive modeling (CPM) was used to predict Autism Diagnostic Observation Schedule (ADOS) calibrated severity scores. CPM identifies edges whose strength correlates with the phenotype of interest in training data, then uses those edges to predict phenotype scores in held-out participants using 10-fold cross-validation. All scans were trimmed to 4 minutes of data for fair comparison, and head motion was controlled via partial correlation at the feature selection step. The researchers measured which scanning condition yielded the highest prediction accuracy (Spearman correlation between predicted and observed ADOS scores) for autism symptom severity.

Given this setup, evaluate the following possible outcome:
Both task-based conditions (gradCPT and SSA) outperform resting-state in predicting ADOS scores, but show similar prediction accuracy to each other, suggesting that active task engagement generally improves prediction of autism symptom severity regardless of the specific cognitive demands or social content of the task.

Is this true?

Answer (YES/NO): NO